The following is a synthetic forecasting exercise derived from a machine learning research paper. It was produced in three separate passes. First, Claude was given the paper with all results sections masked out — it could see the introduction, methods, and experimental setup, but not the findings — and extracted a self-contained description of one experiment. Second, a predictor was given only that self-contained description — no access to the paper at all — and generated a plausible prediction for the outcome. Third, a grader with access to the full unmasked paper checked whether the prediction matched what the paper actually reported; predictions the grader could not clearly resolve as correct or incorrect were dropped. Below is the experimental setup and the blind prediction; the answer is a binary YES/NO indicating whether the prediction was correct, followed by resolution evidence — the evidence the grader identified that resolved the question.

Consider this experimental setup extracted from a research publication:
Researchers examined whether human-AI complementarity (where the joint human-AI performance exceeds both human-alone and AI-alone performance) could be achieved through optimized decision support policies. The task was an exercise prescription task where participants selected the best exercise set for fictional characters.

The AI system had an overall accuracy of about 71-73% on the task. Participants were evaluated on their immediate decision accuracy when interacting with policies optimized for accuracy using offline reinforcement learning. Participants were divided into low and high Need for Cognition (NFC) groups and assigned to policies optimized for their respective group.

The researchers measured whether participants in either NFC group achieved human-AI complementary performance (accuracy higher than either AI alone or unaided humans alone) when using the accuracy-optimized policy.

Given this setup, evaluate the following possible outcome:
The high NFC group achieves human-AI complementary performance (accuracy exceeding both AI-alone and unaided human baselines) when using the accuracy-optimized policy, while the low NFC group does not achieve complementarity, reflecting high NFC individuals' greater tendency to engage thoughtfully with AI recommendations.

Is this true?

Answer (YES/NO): NO